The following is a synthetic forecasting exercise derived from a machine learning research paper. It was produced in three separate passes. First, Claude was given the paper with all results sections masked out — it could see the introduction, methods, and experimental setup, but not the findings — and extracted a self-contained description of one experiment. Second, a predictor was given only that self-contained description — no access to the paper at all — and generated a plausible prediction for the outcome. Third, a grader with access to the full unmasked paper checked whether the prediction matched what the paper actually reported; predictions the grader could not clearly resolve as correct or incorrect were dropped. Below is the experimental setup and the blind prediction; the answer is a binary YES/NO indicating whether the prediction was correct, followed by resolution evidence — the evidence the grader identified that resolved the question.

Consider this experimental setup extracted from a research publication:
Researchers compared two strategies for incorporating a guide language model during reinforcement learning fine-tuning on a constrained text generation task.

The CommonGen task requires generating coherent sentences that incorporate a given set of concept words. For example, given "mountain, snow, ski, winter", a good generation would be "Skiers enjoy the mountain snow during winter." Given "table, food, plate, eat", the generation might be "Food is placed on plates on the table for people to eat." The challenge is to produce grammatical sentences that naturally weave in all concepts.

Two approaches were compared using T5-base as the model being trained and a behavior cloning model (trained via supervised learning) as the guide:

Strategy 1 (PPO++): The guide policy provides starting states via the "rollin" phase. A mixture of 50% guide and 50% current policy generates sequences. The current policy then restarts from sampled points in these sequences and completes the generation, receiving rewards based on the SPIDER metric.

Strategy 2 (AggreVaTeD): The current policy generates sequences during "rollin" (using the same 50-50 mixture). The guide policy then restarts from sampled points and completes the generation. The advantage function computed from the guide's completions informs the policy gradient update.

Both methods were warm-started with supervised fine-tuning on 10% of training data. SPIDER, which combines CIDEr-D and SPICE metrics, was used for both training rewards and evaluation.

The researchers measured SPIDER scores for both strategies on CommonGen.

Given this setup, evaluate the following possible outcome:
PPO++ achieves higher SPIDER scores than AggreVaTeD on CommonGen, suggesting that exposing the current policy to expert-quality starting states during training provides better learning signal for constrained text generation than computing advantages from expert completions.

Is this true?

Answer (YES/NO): YES